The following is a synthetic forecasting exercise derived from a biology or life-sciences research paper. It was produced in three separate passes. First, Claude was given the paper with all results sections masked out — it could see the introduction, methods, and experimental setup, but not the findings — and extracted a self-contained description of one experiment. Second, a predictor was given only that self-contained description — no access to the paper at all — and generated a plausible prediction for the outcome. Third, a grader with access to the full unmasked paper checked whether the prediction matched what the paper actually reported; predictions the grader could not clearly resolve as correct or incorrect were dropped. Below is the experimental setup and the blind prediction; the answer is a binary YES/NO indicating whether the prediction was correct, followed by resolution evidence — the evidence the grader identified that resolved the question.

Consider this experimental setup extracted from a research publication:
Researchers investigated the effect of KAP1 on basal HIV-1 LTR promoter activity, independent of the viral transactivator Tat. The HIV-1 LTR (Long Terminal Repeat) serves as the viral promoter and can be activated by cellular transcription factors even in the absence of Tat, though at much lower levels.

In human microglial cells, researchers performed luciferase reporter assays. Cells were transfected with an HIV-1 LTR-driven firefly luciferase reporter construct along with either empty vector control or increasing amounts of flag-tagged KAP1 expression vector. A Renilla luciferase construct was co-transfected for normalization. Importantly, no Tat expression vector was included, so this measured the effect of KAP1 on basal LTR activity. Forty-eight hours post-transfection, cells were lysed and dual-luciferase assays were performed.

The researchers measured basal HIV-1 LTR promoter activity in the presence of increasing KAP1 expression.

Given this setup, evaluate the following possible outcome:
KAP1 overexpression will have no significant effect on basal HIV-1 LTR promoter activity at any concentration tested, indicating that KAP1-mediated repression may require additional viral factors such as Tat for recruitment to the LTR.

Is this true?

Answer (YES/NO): NO